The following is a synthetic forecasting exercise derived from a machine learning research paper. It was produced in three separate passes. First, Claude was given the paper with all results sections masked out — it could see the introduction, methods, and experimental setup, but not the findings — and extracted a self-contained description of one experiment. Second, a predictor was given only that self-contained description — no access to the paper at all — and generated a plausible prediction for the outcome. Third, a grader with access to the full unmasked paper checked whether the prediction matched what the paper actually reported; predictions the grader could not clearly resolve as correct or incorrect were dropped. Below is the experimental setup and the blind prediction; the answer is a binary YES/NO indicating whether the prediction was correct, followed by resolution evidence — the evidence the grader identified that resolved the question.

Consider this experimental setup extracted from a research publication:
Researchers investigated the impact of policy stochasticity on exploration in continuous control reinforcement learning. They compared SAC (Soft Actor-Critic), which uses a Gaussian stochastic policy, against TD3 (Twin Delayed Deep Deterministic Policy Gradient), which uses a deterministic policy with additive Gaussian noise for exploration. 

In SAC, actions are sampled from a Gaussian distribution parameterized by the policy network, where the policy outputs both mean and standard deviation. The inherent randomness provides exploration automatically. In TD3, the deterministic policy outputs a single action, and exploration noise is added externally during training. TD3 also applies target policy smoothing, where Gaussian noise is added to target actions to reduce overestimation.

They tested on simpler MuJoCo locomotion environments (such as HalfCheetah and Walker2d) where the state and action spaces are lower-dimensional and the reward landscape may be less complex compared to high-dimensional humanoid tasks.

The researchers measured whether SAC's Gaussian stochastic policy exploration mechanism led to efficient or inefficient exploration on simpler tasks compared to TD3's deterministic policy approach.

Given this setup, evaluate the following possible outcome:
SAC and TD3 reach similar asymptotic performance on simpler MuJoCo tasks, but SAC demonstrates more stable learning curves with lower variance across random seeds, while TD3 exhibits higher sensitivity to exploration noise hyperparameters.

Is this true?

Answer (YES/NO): NO